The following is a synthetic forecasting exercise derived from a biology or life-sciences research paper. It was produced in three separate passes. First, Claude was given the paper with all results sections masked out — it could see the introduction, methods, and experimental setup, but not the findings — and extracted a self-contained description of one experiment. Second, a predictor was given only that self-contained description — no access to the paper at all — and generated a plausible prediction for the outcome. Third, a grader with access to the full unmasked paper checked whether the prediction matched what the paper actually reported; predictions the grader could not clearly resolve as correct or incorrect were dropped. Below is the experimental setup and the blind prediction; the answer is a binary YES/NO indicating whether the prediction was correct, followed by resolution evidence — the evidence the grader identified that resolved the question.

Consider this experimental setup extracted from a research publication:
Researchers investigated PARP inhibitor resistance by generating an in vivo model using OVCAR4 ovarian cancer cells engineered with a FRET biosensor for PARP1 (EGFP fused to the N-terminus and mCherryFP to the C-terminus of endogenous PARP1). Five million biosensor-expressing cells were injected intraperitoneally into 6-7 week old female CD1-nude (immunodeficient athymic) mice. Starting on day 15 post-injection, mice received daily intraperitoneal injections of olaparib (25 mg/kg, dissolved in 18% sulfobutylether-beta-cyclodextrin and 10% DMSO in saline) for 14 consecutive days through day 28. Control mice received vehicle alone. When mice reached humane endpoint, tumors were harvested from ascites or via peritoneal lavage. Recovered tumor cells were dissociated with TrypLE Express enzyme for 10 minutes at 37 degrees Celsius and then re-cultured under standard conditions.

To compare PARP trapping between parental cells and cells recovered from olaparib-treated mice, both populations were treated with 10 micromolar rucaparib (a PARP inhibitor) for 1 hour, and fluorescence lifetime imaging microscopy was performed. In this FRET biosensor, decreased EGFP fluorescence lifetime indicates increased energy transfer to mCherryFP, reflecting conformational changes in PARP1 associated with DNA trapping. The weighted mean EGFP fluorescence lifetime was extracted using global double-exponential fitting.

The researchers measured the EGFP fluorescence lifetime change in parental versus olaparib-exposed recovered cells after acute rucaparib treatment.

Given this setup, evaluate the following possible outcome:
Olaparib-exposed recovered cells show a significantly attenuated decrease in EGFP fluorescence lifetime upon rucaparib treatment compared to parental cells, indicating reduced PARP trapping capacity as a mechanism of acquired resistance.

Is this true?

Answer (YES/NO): YES